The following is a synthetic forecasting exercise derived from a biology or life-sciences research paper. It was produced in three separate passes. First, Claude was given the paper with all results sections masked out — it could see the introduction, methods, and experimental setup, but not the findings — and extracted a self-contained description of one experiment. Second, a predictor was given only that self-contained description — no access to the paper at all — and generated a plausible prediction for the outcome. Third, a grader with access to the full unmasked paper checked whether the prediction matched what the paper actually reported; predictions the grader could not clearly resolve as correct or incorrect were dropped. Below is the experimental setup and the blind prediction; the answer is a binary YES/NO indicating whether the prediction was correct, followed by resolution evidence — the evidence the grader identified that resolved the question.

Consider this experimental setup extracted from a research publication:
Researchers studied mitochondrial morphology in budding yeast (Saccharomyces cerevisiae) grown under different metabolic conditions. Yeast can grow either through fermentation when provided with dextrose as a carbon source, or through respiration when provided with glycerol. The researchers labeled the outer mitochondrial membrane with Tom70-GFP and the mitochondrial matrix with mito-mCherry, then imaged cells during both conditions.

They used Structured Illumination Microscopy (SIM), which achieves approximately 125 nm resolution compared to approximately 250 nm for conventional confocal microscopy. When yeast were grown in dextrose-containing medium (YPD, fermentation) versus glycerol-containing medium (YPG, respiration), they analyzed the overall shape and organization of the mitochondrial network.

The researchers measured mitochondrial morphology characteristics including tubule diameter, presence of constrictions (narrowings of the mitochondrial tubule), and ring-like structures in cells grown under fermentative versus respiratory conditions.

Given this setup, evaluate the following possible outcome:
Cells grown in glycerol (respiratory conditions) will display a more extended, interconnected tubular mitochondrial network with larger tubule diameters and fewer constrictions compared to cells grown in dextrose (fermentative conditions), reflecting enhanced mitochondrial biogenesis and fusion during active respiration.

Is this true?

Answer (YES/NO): NO